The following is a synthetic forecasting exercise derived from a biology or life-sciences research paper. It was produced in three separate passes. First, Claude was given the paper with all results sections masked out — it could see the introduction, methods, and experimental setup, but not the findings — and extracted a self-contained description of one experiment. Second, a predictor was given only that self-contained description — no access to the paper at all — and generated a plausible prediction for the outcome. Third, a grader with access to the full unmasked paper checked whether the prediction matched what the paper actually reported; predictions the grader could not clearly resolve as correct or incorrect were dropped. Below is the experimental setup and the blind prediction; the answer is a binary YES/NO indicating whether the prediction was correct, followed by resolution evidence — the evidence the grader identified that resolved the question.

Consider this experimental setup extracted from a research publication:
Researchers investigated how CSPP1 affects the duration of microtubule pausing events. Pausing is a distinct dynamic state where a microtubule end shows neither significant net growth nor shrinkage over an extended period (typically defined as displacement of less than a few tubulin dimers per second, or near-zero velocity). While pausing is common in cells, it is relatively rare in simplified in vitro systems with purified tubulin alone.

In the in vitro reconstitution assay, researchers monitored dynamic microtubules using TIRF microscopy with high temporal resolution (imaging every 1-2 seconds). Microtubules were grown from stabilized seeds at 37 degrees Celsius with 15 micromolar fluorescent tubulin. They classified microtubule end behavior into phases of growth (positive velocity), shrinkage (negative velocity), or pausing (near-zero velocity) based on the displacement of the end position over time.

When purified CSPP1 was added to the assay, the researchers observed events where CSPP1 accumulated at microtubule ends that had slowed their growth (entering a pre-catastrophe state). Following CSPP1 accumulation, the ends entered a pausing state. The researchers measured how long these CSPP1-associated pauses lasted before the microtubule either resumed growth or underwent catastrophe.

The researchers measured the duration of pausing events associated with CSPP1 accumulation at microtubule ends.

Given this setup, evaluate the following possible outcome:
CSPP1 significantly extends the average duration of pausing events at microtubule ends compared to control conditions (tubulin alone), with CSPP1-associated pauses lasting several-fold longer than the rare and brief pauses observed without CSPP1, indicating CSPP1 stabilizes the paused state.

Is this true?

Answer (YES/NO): NO